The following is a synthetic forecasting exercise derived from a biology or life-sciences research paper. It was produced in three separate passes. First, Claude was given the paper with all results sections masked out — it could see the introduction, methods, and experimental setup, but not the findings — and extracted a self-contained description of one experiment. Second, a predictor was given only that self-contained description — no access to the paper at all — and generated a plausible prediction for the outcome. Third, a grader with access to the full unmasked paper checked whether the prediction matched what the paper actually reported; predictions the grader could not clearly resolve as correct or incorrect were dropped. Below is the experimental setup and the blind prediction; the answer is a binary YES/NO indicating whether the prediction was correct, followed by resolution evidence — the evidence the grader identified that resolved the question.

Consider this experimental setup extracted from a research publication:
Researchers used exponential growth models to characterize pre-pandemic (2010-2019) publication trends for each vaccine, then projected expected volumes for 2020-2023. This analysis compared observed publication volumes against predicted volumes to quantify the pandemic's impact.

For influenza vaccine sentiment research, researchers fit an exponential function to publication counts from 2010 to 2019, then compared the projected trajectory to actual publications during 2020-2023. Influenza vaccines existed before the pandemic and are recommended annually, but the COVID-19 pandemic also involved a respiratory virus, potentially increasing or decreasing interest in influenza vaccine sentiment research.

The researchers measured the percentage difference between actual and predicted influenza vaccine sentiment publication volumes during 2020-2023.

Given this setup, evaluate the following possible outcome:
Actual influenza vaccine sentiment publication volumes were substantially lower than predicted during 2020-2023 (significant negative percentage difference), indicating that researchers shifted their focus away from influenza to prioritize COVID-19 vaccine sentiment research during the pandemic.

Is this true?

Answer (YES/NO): NO